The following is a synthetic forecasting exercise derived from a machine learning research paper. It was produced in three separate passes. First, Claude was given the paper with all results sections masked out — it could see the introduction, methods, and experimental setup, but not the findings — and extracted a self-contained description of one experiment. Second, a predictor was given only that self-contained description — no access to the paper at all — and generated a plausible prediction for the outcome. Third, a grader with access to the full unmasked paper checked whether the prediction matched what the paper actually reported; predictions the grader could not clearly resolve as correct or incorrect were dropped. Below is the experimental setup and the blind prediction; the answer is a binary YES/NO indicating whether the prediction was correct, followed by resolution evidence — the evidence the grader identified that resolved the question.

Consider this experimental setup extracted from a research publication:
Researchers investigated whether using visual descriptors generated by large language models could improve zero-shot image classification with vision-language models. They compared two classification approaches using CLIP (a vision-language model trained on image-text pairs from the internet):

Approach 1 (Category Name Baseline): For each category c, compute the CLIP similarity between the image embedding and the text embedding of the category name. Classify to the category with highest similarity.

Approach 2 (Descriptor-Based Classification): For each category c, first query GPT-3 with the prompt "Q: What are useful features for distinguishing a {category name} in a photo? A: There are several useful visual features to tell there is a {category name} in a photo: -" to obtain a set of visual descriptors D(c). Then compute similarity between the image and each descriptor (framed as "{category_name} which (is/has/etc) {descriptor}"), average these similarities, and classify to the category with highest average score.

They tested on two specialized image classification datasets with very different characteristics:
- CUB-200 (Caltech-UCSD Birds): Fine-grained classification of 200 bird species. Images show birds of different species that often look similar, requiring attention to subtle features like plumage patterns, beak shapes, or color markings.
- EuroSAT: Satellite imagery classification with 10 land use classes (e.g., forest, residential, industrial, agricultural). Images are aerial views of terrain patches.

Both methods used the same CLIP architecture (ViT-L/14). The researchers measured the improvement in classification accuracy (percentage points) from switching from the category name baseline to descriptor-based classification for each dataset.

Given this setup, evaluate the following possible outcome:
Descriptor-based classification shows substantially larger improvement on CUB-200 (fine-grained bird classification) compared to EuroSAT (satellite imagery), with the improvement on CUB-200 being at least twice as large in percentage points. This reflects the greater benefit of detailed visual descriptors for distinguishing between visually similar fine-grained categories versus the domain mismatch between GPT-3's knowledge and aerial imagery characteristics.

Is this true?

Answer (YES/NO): NO